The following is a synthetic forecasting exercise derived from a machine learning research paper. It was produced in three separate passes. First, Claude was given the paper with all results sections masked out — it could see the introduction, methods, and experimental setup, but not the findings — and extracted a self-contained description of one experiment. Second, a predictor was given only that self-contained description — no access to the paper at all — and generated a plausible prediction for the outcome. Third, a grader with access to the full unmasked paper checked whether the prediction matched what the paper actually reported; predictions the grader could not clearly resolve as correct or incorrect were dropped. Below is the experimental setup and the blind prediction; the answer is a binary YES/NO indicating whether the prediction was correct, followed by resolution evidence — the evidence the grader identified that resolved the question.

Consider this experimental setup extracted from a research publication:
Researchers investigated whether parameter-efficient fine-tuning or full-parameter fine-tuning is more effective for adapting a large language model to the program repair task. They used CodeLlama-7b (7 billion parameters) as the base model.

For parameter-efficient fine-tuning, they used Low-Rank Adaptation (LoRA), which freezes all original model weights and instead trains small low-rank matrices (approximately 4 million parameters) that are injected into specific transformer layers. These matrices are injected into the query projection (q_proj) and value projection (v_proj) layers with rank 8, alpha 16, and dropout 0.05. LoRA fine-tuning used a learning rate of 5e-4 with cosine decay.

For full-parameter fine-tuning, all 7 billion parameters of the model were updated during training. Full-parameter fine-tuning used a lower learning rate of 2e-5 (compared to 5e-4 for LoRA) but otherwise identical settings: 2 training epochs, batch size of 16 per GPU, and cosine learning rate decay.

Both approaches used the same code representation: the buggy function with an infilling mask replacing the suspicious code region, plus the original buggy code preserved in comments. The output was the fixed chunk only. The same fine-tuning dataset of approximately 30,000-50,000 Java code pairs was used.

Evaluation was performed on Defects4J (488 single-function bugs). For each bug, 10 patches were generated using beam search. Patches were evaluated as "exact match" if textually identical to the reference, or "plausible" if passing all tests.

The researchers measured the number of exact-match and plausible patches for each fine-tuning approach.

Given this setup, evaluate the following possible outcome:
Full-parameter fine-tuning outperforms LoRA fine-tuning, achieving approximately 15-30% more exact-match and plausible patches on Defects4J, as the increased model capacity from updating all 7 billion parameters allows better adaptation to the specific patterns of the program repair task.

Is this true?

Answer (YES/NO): NO